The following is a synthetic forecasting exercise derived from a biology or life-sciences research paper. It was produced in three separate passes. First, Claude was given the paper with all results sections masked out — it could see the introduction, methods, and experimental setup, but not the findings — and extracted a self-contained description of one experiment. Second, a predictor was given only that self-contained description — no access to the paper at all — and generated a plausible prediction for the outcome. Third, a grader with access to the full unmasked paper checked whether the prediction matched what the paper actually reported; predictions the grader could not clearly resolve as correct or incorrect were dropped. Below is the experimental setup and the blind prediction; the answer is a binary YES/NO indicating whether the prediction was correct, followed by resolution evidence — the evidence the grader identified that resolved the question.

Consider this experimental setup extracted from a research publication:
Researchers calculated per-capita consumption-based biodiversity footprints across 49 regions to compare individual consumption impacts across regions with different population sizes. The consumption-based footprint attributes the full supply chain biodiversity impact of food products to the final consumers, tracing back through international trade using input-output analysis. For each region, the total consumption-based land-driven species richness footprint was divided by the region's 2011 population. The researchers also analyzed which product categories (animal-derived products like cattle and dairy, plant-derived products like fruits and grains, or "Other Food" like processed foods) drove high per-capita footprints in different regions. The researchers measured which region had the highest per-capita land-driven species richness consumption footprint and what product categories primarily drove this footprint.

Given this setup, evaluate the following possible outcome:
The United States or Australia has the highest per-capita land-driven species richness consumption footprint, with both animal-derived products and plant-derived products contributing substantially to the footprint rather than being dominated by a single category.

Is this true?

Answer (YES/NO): NO